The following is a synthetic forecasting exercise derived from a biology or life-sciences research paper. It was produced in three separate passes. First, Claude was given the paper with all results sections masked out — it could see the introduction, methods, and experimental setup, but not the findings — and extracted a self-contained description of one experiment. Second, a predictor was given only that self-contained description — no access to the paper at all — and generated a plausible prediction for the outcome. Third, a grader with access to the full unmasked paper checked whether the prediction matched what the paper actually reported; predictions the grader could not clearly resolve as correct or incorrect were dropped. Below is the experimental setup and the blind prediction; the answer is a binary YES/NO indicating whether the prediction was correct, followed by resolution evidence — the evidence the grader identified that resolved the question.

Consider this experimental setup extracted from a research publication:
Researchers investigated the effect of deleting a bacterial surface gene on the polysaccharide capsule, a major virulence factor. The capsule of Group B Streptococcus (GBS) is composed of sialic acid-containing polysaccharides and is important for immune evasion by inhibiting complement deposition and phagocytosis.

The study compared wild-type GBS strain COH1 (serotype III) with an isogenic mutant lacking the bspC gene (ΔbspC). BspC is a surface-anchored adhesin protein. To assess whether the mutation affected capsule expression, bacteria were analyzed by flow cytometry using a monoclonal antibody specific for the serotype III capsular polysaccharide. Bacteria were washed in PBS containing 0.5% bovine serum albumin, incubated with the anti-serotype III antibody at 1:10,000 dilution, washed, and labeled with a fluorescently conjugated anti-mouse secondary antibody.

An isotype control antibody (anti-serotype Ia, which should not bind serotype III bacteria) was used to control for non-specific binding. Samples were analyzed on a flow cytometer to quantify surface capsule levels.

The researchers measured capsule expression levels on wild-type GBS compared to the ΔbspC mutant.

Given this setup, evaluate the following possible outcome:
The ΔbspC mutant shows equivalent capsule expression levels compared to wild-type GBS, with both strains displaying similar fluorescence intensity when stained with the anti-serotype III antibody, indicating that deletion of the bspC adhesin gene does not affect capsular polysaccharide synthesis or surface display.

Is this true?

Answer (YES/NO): YES